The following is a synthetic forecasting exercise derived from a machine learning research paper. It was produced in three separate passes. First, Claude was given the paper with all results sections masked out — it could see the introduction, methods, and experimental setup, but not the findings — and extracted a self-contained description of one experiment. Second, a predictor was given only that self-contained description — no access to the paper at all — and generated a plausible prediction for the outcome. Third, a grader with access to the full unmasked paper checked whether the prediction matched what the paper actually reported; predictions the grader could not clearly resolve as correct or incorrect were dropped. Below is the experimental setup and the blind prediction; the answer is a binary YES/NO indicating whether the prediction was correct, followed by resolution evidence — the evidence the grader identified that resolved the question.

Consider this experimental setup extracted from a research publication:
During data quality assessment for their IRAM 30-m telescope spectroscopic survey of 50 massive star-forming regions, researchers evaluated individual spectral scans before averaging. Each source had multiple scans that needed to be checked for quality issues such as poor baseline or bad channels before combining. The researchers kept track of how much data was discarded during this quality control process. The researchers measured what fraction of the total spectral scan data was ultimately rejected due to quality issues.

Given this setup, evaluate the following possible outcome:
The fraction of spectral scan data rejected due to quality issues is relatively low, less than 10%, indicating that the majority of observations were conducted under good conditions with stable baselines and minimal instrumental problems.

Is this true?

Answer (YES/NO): YES